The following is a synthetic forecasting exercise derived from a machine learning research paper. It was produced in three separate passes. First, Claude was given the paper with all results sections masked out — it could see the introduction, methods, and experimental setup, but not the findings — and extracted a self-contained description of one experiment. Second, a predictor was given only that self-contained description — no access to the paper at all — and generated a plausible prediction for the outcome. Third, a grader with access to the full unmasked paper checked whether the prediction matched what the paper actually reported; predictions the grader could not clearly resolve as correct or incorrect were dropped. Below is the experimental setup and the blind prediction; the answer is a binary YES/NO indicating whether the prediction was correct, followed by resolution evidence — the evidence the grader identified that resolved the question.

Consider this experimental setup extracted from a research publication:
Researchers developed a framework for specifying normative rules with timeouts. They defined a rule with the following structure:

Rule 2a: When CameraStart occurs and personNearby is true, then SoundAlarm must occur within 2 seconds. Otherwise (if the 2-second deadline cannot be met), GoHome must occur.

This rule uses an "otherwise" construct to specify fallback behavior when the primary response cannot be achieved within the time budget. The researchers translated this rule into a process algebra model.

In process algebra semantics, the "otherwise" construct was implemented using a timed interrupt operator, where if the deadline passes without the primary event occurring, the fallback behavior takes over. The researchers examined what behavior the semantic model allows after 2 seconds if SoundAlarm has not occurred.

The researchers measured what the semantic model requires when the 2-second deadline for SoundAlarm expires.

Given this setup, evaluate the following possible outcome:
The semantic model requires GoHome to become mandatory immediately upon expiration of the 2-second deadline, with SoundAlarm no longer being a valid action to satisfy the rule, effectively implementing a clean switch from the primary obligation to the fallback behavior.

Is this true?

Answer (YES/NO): YES